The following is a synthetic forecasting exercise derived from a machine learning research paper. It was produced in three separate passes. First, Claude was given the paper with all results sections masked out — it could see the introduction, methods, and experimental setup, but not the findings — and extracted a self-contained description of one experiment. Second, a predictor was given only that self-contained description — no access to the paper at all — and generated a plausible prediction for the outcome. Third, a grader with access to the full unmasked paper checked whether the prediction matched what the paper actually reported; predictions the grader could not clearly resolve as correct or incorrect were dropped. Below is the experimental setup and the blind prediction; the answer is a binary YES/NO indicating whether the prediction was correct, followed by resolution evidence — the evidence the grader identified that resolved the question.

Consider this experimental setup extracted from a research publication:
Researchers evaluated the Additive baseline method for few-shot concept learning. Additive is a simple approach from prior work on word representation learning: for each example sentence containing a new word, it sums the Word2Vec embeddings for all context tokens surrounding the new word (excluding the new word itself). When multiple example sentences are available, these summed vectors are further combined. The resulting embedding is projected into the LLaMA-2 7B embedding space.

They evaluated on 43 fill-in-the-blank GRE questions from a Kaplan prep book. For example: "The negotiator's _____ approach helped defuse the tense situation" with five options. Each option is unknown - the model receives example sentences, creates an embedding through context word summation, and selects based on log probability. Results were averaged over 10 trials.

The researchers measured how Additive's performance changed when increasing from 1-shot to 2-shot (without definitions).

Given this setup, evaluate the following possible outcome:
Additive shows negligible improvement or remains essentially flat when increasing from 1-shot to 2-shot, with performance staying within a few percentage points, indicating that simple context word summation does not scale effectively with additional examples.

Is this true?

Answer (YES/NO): NO